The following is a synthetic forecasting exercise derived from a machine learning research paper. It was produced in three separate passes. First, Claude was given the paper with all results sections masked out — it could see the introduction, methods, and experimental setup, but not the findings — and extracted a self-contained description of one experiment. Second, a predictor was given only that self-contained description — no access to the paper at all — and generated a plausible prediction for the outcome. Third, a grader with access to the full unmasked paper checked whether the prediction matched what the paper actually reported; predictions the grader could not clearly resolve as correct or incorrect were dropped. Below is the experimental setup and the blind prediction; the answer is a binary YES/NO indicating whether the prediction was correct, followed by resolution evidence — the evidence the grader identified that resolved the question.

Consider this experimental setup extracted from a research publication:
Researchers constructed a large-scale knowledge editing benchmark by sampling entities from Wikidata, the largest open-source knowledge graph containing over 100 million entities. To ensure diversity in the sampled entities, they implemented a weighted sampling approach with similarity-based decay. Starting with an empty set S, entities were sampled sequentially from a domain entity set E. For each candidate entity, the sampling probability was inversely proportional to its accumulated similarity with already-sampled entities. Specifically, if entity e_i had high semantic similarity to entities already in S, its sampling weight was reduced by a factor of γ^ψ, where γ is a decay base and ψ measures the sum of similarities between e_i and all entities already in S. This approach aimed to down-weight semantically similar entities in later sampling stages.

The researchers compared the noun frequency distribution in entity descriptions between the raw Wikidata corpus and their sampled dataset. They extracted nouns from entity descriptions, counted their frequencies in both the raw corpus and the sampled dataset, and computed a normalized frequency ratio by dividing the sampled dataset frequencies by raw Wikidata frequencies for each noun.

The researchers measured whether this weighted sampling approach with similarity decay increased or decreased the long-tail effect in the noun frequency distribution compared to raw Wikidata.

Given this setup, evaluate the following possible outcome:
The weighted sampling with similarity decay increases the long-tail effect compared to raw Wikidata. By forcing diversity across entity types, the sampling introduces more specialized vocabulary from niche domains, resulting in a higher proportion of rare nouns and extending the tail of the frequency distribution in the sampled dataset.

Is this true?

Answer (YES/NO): NO